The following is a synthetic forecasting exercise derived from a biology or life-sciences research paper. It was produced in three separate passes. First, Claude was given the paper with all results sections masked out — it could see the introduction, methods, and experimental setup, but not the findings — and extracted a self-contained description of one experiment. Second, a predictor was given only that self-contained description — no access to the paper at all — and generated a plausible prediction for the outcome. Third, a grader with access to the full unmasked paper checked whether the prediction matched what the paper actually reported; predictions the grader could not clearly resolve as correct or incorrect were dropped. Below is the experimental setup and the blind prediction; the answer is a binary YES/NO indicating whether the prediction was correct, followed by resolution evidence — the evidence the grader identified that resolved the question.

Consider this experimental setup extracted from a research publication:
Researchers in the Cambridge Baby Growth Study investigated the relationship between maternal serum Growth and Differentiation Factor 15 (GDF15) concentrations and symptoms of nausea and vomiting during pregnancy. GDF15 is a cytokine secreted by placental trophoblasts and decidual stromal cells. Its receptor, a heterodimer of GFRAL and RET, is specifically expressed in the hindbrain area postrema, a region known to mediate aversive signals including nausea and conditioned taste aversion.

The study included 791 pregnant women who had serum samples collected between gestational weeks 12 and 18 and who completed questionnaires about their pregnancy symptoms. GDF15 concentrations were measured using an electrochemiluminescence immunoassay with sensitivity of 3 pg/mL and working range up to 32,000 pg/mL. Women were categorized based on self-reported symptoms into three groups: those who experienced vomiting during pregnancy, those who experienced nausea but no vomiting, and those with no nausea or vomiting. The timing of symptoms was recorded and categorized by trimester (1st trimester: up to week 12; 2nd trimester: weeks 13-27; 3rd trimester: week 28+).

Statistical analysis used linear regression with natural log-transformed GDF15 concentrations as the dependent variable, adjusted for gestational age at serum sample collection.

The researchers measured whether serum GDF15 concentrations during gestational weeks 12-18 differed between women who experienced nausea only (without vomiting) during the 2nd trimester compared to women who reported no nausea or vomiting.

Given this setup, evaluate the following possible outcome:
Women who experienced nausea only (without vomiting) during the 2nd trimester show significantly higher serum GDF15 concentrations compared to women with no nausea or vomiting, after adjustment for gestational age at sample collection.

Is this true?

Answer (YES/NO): NO